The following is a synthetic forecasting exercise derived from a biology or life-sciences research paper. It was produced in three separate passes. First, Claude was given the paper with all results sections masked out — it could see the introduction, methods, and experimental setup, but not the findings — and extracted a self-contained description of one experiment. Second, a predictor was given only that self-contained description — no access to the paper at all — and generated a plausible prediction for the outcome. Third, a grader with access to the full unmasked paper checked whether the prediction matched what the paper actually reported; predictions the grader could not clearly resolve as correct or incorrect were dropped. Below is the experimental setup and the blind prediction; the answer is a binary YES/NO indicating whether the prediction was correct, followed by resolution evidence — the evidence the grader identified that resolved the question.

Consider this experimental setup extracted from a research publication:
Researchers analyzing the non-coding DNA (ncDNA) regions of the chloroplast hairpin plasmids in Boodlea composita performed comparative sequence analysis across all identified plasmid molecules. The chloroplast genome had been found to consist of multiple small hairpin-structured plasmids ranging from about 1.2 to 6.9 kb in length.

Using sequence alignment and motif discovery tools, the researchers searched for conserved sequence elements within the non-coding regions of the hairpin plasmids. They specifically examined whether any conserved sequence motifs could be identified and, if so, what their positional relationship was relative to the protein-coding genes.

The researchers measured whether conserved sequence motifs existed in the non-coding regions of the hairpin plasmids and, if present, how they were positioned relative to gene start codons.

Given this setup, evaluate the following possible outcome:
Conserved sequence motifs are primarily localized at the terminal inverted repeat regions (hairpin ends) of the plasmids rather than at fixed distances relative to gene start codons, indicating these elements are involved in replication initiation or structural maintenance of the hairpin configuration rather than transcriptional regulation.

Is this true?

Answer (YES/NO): NO